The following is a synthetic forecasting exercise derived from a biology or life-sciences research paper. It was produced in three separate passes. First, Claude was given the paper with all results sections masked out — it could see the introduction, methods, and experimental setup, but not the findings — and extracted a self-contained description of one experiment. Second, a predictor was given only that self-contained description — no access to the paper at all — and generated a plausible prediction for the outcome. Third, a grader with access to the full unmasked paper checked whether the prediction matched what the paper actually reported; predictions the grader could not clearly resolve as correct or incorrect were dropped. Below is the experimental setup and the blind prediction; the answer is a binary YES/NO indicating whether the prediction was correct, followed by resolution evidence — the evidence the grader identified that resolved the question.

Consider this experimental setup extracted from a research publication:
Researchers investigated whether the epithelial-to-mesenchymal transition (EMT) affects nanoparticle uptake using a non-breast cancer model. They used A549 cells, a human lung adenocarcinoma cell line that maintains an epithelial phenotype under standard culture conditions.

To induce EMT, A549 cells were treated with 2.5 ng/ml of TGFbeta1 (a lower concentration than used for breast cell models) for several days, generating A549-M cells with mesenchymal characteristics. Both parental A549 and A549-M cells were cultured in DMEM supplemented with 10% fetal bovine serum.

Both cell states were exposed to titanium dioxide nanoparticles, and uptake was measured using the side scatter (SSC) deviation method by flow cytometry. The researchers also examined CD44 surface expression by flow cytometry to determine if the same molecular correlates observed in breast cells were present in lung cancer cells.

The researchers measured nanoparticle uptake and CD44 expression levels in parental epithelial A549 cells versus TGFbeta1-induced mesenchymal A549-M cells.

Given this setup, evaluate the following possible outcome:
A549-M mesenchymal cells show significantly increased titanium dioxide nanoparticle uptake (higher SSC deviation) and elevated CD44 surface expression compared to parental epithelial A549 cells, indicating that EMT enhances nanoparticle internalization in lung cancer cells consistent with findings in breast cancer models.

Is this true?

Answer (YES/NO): NO